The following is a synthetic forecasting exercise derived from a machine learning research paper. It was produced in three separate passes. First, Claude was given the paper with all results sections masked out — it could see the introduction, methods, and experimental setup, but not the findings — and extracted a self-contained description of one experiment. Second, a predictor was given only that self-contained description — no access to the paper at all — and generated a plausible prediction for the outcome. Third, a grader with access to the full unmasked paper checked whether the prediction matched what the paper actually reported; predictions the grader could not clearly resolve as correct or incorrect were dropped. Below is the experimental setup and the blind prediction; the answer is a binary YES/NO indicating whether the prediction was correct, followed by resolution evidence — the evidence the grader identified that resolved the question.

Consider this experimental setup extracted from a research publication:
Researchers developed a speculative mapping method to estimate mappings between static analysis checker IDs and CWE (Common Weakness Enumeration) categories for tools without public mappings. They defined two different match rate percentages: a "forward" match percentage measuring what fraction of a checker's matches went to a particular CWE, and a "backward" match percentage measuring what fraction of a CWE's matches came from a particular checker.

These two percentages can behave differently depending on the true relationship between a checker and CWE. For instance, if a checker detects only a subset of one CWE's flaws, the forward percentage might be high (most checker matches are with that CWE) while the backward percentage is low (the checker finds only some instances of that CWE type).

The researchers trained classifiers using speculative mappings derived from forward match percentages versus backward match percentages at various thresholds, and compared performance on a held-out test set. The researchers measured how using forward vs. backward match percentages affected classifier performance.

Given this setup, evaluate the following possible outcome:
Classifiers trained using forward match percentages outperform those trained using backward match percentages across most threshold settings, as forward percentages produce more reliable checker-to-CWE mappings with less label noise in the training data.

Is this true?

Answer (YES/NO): NO